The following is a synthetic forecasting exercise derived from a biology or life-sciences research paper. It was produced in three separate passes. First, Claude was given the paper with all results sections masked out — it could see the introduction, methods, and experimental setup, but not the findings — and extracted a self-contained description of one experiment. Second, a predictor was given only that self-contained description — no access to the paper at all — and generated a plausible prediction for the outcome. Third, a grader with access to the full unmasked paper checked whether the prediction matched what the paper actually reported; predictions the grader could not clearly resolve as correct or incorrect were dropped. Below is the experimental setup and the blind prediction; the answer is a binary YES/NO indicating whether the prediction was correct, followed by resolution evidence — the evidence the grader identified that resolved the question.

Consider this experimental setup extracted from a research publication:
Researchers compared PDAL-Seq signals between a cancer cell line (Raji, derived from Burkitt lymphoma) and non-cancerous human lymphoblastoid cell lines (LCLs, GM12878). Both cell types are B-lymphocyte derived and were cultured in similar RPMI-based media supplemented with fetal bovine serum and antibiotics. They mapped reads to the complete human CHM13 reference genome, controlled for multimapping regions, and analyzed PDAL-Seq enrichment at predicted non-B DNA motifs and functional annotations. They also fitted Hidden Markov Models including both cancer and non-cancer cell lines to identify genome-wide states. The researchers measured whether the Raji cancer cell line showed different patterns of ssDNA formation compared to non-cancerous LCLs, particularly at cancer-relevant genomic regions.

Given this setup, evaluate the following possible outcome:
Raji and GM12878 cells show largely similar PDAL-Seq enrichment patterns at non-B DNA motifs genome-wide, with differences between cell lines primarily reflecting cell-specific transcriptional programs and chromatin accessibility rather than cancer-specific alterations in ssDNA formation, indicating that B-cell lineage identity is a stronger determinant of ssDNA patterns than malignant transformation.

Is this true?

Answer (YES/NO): NO